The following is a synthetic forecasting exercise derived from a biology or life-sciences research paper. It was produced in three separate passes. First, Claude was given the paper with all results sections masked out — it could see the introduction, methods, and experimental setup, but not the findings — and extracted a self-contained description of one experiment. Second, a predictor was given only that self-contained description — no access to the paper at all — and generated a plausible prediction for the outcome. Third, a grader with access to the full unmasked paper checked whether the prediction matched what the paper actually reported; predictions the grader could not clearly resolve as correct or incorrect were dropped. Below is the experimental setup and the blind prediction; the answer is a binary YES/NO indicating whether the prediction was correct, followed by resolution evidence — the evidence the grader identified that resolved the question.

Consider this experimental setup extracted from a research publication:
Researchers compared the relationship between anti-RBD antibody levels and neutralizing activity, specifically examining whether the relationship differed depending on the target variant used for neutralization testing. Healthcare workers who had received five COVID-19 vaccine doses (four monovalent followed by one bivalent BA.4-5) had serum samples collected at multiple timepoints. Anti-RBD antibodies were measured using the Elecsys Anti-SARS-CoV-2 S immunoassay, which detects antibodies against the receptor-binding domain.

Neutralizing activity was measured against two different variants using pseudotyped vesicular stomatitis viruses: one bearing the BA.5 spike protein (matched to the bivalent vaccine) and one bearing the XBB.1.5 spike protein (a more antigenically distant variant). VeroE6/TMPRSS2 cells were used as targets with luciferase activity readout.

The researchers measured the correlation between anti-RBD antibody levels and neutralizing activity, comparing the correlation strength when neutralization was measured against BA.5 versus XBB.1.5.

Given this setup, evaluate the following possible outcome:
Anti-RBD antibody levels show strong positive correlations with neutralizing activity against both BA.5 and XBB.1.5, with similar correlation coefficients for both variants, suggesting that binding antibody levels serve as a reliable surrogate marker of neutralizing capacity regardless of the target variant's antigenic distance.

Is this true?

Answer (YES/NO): NO